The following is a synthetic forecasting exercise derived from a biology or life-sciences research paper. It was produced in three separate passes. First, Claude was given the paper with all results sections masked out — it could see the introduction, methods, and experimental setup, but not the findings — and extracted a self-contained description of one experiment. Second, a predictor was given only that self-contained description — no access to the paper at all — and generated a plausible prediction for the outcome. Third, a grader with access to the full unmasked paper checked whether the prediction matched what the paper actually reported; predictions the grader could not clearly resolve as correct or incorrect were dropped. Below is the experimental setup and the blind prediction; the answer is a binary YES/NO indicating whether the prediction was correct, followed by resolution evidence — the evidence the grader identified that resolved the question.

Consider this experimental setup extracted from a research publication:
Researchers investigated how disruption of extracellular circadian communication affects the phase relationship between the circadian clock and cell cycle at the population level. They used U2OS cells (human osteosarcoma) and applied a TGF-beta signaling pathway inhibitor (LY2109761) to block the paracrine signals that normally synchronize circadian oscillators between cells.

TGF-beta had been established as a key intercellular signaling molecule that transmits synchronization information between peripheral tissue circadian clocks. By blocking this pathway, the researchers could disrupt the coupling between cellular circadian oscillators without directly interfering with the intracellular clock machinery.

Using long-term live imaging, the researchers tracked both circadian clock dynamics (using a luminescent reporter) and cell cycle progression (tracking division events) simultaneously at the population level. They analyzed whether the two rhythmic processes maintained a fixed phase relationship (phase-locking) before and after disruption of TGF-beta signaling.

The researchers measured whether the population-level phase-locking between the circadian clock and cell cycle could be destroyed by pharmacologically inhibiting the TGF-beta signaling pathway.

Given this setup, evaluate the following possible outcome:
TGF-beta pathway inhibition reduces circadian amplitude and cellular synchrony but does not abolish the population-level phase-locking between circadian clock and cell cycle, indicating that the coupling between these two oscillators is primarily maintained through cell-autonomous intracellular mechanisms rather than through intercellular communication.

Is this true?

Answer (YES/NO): NO